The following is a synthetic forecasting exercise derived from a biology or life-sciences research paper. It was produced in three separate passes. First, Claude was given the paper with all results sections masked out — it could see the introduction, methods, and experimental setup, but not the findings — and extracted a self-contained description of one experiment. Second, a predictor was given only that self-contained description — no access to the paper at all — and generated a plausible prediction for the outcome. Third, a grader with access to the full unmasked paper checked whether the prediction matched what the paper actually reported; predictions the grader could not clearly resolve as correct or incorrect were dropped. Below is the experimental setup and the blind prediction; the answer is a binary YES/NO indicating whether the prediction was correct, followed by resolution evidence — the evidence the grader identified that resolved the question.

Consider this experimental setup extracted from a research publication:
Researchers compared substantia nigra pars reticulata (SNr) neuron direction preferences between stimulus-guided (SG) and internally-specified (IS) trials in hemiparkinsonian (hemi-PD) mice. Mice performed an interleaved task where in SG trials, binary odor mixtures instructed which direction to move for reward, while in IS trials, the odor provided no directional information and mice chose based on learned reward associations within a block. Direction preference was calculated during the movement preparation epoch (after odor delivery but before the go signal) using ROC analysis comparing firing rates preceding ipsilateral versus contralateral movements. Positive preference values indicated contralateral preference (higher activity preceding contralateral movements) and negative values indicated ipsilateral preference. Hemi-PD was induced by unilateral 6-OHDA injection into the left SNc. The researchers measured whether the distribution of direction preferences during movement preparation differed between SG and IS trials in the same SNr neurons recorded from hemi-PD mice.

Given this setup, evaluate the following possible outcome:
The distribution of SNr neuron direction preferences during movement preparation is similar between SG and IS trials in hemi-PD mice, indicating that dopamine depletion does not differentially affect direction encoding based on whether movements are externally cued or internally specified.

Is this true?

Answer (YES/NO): NO